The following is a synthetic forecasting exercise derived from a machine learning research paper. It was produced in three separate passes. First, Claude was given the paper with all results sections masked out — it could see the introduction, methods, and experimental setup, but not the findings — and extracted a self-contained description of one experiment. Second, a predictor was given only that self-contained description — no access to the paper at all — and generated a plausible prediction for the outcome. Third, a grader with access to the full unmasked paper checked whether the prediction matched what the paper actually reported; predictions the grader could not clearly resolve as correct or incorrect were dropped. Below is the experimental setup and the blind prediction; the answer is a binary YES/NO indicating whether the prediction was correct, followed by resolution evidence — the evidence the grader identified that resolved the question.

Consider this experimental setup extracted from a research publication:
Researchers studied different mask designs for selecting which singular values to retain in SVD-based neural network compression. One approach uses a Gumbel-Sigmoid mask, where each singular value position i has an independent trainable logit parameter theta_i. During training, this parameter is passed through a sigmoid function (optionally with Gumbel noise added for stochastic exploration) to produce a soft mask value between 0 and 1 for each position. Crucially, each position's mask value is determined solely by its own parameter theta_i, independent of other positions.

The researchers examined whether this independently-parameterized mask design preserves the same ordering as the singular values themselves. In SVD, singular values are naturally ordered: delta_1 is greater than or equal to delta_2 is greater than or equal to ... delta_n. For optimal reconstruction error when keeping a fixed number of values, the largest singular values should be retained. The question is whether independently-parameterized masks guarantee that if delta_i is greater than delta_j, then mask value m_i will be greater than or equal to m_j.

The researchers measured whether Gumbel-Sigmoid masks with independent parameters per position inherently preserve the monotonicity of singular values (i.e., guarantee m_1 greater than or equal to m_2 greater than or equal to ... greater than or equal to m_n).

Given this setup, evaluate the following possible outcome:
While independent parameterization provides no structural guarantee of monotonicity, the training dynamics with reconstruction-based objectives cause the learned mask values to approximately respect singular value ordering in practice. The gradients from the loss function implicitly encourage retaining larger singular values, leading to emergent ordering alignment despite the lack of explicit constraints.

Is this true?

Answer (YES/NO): NO